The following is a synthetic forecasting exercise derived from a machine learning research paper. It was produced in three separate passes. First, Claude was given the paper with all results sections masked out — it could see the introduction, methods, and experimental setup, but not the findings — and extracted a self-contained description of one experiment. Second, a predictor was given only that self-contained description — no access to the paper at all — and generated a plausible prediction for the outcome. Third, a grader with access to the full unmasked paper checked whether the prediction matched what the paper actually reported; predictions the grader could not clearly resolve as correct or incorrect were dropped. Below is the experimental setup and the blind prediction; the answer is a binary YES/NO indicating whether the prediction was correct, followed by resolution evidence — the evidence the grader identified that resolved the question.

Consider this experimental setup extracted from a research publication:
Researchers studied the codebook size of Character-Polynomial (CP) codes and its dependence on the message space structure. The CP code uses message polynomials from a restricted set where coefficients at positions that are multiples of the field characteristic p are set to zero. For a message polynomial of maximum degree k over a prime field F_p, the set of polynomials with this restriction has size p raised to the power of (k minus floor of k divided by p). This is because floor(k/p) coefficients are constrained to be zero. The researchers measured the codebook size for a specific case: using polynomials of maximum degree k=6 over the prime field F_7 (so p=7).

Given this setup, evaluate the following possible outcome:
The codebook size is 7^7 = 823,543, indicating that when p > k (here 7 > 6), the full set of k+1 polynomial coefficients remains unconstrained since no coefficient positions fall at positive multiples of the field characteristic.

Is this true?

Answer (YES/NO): NO